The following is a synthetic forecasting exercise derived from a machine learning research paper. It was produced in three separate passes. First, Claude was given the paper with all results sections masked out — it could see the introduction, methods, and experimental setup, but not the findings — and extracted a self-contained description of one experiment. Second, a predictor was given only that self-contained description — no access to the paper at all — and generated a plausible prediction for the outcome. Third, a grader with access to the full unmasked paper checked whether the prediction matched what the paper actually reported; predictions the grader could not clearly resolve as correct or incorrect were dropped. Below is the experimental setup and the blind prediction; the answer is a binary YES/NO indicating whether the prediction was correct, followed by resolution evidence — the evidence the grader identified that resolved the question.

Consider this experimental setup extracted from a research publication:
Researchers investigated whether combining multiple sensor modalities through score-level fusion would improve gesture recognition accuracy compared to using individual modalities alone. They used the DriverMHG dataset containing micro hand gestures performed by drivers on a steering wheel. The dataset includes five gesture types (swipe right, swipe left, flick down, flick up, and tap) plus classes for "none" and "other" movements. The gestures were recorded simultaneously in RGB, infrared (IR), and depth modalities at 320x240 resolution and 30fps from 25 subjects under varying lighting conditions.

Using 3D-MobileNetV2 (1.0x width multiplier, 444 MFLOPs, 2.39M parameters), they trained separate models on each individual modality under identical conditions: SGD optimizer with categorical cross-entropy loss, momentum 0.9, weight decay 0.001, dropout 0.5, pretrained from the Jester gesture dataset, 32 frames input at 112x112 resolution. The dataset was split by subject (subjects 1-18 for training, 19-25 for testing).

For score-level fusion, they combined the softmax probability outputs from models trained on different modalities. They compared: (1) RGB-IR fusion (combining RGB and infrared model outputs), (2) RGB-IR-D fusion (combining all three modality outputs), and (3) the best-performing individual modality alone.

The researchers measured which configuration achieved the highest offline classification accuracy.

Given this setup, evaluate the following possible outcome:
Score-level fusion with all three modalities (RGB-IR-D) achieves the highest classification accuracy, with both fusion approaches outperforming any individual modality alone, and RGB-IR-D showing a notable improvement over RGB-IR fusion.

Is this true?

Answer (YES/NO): NO